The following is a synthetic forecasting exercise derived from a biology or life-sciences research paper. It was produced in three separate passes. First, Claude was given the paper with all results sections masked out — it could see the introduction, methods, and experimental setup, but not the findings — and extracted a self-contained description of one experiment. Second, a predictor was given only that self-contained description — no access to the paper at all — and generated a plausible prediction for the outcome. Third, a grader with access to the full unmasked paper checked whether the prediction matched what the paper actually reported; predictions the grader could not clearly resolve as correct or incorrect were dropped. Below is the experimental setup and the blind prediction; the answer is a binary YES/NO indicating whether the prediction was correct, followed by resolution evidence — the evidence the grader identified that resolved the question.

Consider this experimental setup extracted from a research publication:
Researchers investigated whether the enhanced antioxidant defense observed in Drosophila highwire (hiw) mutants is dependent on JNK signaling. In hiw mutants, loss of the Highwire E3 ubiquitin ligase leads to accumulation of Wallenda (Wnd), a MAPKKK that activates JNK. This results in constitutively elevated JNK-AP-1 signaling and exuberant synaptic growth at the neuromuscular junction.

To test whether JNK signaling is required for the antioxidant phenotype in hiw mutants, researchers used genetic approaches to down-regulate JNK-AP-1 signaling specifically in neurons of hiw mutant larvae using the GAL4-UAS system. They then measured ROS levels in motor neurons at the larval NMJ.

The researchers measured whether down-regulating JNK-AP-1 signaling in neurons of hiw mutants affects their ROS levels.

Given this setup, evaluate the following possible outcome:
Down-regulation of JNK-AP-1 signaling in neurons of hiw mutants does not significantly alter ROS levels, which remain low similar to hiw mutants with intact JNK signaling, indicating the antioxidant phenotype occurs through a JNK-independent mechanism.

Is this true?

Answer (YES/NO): NO